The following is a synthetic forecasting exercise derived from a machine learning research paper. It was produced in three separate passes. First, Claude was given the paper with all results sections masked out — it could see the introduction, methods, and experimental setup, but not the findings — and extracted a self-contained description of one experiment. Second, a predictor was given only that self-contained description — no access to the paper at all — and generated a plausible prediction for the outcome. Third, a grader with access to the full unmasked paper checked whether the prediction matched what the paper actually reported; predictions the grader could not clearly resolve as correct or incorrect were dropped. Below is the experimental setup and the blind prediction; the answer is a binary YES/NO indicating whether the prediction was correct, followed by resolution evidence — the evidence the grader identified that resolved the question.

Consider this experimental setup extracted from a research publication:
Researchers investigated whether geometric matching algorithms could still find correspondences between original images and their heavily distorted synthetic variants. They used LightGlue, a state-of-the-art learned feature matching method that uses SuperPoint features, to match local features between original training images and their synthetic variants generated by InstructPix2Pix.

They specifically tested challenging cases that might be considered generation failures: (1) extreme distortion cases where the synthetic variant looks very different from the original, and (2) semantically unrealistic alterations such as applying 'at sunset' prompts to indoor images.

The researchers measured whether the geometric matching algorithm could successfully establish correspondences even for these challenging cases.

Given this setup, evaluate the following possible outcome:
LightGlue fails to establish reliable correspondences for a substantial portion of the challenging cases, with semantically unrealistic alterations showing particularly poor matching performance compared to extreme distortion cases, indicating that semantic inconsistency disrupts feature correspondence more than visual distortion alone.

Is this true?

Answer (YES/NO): NO